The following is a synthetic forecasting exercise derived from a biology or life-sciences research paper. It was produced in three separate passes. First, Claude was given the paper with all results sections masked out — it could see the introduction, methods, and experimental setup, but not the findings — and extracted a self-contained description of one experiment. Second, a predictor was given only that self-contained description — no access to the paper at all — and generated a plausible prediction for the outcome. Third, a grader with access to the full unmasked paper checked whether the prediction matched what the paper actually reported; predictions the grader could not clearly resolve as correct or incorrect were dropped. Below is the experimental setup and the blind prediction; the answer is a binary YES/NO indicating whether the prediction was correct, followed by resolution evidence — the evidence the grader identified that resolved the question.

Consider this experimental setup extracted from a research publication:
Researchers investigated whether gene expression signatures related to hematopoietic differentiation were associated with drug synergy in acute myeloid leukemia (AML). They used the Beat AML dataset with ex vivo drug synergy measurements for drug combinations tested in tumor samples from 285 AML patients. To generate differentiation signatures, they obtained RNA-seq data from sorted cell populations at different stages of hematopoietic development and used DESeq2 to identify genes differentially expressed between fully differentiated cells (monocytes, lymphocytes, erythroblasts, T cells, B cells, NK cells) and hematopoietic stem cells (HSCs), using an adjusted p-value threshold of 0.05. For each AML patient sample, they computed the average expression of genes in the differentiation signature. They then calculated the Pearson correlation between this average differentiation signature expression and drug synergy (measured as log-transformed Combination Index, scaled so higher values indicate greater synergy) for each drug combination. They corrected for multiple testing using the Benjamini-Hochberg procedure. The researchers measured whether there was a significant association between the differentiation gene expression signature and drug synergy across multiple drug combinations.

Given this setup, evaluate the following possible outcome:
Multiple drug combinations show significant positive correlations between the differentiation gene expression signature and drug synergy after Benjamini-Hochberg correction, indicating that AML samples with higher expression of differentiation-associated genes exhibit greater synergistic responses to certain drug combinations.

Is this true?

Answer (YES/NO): YES